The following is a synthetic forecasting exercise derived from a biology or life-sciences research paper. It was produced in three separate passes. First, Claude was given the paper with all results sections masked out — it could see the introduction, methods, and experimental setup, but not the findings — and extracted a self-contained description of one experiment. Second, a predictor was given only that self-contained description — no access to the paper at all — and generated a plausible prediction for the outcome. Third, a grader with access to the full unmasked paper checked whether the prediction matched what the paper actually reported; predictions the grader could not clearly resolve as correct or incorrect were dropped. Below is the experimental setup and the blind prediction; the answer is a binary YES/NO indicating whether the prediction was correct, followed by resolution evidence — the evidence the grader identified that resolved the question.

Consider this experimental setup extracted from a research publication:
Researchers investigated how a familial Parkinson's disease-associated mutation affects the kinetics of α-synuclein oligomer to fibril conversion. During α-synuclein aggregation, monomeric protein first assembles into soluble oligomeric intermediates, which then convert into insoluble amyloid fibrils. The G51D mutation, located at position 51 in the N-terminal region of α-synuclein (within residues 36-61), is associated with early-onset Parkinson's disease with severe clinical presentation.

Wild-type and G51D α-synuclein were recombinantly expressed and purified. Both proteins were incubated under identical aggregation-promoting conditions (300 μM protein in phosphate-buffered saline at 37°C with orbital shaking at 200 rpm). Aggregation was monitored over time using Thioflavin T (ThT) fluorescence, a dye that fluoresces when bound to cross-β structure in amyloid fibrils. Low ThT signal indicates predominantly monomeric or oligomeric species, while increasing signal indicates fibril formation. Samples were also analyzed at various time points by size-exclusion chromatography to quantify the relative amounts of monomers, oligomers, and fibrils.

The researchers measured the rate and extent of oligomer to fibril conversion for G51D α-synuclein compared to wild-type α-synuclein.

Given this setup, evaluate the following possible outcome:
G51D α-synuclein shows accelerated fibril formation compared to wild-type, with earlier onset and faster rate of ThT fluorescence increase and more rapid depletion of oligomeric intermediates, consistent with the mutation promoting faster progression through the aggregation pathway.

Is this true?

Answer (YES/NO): NO